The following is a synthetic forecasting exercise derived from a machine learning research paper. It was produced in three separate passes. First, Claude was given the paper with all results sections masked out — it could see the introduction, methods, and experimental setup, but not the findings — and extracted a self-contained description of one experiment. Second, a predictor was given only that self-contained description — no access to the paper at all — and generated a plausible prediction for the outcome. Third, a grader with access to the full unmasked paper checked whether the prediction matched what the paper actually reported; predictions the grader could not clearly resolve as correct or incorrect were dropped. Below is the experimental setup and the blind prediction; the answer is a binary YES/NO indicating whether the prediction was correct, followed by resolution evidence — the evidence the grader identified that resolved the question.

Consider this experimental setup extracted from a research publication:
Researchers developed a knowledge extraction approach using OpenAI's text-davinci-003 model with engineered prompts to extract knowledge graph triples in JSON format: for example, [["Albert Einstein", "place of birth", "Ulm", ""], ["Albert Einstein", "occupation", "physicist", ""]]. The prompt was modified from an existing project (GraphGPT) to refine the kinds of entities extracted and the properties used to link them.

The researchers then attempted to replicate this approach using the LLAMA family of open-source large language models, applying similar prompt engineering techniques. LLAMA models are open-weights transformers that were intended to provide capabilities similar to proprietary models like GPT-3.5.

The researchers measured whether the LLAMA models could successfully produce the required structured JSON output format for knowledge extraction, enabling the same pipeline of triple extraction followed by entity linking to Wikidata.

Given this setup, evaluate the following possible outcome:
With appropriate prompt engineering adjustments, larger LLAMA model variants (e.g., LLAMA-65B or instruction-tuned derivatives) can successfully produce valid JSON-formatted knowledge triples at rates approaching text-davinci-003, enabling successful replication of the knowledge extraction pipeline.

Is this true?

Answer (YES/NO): NO